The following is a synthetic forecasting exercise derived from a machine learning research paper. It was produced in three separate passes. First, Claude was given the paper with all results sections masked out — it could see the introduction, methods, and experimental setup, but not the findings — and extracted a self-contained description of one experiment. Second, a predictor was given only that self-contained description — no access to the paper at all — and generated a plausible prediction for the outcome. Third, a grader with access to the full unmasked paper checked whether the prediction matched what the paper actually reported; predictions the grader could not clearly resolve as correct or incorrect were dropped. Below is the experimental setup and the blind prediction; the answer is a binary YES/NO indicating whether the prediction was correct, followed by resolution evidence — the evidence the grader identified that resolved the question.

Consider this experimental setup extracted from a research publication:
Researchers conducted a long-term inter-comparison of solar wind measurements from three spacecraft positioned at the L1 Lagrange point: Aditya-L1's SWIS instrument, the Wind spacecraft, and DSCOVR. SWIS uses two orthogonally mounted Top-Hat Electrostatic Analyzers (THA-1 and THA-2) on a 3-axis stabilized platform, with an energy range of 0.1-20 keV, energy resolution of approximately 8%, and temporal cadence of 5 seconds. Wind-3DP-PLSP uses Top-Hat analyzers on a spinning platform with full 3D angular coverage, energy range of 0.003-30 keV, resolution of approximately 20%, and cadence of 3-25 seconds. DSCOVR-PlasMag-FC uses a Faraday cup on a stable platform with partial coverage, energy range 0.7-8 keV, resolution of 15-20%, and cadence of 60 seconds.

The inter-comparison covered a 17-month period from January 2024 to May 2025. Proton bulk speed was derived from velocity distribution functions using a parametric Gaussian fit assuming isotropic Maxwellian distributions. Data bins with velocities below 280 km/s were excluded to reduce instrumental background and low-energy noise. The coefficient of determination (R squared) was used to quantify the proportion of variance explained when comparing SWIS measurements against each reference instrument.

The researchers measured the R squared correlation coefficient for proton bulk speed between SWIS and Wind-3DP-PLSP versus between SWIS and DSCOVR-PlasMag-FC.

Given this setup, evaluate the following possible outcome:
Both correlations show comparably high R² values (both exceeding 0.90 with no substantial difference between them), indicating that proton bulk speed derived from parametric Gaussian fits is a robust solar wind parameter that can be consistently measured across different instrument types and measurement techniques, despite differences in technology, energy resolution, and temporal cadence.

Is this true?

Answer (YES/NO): NO